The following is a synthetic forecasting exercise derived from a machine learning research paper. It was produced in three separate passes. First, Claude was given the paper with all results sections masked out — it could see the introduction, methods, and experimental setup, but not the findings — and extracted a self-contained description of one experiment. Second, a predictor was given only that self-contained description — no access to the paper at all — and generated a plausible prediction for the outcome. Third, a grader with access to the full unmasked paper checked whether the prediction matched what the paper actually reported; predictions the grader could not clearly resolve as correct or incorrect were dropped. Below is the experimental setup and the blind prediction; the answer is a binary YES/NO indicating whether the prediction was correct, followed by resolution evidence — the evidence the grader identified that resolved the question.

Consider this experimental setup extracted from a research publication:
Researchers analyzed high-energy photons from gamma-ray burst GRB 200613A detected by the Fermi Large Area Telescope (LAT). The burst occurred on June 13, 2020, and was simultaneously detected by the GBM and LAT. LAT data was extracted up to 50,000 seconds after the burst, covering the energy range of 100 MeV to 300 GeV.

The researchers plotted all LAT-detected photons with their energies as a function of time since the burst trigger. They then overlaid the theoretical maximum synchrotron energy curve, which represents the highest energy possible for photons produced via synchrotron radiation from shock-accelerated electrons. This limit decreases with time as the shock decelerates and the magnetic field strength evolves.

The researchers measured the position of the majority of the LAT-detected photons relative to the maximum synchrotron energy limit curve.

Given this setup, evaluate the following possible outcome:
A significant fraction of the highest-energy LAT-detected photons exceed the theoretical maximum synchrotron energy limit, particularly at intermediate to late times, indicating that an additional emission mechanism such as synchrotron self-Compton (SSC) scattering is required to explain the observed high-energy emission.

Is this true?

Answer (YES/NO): NO